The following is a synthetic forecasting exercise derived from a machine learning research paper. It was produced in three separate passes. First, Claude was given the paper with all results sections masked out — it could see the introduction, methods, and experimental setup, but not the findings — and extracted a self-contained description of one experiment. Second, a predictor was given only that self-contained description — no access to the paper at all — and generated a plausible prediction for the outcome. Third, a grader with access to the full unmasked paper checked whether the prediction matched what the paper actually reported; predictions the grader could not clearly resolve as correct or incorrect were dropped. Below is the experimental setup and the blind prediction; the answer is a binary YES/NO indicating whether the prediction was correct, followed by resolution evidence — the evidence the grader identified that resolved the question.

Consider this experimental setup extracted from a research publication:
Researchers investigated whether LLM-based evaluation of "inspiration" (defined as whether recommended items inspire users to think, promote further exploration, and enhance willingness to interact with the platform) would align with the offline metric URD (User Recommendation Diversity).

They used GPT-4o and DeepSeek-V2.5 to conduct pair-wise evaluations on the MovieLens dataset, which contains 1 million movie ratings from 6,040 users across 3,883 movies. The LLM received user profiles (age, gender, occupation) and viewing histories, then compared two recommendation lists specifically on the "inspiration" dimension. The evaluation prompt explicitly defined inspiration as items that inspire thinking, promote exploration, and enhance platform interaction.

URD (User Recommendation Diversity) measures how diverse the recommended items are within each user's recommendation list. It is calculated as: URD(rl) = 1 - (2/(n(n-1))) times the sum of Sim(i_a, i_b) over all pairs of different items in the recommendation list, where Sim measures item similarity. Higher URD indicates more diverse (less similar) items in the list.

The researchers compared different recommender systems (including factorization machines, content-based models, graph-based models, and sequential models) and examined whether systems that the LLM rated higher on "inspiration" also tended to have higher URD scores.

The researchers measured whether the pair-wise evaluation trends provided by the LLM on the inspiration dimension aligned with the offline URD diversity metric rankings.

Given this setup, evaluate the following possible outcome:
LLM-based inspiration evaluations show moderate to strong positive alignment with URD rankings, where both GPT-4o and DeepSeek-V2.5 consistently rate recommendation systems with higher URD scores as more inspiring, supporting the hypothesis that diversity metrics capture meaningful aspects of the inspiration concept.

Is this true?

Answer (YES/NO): YES